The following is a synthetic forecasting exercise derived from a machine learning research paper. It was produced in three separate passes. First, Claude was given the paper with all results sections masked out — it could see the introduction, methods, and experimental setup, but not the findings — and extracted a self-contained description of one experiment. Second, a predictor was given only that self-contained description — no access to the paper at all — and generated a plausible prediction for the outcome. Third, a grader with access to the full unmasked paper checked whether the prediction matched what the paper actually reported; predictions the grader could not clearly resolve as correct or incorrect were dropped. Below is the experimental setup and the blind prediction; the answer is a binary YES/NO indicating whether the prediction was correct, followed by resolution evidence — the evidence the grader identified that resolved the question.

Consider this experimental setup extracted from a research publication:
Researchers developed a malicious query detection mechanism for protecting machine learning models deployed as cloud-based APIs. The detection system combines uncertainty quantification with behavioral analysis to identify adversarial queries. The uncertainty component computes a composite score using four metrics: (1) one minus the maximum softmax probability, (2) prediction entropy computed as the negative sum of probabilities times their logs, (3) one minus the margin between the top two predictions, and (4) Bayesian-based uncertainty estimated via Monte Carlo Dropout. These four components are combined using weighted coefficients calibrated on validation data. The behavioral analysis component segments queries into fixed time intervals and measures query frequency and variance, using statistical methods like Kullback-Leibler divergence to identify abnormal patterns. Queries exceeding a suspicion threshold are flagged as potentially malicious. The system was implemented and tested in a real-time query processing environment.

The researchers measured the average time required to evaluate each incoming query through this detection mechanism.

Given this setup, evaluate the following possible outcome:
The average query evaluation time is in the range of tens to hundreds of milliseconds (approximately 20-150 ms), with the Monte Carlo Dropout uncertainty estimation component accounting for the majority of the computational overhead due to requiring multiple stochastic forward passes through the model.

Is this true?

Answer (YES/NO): NO